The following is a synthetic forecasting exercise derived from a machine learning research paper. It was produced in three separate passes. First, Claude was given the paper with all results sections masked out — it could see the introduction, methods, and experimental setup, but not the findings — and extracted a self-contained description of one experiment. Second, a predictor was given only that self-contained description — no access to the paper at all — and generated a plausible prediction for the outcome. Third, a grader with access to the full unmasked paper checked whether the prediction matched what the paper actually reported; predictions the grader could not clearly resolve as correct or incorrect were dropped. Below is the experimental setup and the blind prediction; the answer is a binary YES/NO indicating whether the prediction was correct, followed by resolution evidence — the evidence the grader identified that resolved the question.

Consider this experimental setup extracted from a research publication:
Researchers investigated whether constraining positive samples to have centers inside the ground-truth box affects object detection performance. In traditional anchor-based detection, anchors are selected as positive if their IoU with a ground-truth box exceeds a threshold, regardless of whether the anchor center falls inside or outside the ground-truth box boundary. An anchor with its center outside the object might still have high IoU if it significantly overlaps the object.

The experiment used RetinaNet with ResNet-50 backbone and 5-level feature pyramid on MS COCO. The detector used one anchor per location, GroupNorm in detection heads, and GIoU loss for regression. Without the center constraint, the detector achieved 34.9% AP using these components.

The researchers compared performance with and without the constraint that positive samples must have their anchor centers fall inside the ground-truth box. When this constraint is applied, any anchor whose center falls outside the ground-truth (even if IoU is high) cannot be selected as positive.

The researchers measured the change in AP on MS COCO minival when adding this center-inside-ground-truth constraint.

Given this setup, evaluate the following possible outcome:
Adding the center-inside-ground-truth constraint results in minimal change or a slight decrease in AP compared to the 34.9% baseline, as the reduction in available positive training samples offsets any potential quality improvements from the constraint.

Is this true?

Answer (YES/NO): NO